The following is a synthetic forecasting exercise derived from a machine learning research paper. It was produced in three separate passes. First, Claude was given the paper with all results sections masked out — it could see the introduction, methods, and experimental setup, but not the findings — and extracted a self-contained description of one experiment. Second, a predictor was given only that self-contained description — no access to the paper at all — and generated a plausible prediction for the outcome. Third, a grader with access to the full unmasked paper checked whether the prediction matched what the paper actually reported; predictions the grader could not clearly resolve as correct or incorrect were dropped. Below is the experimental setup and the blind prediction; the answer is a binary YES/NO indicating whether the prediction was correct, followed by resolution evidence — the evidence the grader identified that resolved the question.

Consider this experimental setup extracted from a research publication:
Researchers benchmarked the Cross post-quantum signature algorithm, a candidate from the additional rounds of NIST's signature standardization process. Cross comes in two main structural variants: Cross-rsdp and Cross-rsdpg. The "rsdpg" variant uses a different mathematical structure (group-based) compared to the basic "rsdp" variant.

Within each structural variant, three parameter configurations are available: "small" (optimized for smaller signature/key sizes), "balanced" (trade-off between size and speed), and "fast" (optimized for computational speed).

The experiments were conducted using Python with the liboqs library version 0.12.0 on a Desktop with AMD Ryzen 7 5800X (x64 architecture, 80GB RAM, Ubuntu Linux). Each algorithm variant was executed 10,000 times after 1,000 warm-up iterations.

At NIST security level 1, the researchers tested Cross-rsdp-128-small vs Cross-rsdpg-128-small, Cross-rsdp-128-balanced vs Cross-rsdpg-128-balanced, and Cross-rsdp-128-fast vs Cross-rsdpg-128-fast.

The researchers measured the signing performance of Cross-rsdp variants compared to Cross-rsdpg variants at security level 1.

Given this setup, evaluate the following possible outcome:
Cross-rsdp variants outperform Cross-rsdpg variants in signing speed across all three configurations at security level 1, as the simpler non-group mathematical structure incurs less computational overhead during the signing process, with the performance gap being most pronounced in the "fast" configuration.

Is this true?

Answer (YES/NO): NO